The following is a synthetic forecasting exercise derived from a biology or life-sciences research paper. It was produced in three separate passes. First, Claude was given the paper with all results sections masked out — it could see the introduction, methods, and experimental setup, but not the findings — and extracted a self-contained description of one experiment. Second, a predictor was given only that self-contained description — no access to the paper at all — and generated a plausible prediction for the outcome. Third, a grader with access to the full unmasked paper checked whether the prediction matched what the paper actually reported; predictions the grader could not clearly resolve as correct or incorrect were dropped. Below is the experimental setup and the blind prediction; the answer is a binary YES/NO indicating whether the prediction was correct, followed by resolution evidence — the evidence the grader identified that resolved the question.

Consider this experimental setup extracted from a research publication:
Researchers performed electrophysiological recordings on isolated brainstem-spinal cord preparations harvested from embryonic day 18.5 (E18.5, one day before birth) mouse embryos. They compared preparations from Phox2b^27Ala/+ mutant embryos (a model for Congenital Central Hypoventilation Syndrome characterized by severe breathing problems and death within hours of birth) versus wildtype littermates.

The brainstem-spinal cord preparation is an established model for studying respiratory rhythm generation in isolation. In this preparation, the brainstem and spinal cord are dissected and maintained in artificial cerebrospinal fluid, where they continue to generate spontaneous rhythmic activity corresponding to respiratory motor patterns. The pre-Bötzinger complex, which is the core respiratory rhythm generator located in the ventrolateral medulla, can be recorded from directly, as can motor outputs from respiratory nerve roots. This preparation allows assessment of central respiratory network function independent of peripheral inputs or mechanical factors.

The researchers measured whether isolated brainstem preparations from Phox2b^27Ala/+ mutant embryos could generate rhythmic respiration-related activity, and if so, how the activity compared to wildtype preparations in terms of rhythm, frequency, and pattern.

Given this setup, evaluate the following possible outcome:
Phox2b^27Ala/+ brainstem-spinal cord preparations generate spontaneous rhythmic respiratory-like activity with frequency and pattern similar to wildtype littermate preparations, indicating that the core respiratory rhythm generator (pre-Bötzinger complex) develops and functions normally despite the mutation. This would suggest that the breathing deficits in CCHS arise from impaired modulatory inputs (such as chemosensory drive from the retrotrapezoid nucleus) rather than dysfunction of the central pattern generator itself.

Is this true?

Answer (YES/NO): NO